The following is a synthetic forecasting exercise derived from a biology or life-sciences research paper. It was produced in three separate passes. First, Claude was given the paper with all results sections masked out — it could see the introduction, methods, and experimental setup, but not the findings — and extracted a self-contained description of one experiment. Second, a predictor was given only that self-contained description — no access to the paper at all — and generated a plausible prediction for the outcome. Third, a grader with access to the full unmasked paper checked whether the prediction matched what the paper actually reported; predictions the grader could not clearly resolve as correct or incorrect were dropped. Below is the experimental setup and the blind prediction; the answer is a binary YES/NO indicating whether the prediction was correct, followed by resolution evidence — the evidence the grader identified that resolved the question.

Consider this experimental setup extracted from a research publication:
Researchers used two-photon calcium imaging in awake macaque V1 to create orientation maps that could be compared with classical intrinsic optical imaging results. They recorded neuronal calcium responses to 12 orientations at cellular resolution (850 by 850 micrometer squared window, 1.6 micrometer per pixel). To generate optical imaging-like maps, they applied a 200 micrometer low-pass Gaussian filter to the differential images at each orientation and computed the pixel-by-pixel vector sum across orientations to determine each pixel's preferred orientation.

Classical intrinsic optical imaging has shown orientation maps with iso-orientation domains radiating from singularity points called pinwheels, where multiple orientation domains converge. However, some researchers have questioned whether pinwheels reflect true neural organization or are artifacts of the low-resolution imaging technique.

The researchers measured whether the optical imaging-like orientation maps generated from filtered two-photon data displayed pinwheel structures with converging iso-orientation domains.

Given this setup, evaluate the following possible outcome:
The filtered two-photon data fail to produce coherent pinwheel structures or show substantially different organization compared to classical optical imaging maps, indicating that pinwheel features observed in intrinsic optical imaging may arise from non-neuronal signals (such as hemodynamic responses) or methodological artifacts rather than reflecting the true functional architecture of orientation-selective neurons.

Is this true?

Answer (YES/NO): NO